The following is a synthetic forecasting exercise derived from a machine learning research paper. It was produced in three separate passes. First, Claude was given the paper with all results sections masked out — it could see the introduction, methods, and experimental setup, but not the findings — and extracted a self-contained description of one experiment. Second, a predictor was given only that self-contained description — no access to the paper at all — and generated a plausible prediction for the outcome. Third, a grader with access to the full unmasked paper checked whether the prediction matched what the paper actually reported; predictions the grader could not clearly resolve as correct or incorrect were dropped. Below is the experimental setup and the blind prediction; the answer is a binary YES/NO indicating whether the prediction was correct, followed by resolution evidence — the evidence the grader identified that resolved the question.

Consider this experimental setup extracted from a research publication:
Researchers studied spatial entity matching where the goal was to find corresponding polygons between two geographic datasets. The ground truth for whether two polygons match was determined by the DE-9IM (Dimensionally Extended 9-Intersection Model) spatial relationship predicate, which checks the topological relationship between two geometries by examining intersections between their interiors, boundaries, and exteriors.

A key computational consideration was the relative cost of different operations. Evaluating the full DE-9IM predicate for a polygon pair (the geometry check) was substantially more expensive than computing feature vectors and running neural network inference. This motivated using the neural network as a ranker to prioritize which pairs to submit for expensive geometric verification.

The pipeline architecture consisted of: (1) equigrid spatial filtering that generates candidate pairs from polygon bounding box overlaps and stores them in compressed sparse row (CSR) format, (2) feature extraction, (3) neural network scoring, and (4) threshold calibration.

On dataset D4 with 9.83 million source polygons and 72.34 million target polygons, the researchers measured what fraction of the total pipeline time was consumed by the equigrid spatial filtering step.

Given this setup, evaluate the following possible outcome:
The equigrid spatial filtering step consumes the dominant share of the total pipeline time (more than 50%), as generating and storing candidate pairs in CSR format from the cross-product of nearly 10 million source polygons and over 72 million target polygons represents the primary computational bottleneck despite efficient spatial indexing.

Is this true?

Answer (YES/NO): NO